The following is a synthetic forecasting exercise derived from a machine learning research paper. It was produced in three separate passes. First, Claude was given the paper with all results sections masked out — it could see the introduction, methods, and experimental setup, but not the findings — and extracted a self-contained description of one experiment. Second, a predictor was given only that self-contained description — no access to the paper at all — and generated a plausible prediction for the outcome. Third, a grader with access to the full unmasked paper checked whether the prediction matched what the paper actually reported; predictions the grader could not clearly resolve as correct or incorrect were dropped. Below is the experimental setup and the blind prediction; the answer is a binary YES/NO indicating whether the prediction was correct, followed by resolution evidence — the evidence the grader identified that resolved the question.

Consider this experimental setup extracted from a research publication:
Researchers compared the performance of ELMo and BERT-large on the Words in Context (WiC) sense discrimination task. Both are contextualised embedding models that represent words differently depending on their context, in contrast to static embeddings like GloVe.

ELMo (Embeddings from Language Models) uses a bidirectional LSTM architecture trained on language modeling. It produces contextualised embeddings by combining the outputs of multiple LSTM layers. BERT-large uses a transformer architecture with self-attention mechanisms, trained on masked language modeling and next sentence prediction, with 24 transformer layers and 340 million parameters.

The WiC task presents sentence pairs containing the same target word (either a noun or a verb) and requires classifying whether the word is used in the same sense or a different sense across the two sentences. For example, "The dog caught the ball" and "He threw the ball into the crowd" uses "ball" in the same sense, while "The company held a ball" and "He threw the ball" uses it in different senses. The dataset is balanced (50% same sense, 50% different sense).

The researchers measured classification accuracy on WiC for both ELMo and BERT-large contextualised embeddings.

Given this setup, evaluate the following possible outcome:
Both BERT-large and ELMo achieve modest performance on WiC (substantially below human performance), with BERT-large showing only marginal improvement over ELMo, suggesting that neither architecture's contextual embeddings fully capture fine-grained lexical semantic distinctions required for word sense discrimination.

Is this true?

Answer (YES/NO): NO